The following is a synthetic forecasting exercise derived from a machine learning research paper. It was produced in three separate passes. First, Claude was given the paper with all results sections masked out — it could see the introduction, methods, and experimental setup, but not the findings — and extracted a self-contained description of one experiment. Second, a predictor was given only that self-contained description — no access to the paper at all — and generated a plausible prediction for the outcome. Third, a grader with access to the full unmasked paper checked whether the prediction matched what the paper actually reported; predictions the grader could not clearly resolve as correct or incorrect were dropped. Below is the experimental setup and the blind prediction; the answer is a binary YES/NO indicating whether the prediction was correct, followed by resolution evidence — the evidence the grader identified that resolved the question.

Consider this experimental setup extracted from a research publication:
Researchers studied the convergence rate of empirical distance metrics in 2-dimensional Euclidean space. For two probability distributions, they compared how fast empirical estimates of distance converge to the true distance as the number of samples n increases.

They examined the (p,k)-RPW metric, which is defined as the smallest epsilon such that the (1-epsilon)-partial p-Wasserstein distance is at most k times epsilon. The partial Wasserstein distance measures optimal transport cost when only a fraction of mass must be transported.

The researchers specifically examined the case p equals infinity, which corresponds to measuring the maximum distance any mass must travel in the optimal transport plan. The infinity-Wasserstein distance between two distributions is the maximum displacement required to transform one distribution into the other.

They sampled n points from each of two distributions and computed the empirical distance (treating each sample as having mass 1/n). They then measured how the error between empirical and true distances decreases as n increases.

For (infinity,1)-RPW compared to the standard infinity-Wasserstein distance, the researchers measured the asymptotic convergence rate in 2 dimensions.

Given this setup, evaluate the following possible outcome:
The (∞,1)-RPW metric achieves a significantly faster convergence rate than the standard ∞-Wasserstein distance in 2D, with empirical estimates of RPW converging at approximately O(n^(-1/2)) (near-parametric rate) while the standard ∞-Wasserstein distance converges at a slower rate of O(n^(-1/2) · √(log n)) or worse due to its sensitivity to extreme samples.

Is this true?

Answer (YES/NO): NO